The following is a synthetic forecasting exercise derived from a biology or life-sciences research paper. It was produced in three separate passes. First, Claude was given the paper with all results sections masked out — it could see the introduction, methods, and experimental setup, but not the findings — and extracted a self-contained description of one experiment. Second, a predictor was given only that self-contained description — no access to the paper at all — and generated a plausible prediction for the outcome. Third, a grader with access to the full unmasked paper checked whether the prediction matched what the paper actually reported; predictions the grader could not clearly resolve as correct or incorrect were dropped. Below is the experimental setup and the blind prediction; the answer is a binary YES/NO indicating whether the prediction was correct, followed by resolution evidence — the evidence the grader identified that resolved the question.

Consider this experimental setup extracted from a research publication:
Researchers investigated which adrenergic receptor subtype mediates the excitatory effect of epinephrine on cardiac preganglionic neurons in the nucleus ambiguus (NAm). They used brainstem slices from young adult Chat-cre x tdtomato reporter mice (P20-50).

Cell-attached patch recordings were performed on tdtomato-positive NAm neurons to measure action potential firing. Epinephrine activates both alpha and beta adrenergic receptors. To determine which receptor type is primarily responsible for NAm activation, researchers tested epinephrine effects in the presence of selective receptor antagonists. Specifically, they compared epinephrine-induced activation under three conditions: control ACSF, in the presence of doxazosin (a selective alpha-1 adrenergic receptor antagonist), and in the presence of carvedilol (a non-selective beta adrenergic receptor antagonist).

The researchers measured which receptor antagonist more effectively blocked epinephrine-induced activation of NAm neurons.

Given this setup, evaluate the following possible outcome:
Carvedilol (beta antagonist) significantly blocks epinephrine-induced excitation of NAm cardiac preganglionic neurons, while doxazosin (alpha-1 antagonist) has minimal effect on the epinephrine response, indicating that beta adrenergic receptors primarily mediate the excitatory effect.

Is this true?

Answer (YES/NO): NO